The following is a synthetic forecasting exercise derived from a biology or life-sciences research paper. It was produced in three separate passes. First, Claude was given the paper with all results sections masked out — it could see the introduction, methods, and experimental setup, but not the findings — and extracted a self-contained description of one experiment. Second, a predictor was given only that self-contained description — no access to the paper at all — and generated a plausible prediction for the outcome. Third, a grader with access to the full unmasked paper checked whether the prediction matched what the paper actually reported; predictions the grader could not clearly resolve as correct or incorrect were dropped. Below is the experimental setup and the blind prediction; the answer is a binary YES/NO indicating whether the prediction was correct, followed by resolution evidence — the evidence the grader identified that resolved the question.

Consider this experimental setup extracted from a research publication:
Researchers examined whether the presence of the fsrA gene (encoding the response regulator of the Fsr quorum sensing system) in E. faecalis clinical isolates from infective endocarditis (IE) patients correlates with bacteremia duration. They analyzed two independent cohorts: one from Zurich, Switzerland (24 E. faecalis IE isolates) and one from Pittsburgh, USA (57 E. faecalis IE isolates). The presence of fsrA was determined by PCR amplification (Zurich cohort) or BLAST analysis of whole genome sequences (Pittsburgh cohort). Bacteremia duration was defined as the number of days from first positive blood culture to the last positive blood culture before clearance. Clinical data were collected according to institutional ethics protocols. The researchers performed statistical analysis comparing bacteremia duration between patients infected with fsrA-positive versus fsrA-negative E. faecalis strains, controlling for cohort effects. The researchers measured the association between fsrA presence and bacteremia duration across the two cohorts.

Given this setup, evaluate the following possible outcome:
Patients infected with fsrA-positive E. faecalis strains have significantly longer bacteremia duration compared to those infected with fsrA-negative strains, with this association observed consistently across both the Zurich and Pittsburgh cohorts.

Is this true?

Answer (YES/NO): NO